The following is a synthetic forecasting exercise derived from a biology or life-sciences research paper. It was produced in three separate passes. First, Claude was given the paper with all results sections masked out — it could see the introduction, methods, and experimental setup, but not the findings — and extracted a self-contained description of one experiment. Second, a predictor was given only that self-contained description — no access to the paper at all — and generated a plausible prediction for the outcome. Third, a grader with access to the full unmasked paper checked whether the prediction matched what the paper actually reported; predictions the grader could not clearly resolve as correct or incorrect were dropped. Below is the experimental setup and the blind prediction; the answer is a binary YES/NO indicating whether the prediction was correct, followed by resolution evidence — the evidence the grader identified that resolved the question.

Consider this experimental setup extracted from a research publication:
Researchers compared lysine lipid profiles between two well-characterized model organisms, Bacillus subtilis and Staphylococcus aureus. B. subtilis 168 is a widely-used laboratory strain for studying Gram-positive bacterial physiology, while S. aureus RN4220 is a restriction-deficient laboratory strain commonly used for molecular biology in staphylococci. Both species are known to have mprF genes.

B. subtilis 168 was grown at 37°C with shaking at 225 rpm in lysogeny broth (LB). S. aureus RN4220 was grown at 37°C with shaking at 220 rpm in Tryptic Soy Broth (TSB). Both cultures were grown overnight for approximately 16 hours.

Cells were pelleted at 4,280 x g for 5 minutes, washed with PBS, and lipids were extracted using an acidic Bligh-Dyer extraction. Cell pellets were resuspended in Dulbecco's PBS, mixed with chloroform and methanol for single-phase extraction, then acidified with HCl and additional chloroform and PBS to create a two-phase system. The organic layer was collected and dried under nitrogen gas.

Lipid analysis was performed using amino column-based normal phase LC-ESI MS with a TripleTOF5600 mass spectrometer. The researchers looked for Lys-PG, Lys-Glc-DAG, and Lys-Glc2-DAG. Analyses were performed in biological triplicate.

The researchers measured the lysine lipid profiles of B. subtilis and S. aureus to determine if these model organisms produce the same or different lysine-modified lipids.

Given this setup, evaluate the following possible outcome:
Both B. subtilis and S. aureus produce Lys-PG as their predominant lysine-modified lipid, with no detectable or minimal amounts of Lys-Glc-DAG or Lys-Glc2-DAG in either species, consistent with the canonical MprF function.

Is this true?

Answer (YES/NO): YES